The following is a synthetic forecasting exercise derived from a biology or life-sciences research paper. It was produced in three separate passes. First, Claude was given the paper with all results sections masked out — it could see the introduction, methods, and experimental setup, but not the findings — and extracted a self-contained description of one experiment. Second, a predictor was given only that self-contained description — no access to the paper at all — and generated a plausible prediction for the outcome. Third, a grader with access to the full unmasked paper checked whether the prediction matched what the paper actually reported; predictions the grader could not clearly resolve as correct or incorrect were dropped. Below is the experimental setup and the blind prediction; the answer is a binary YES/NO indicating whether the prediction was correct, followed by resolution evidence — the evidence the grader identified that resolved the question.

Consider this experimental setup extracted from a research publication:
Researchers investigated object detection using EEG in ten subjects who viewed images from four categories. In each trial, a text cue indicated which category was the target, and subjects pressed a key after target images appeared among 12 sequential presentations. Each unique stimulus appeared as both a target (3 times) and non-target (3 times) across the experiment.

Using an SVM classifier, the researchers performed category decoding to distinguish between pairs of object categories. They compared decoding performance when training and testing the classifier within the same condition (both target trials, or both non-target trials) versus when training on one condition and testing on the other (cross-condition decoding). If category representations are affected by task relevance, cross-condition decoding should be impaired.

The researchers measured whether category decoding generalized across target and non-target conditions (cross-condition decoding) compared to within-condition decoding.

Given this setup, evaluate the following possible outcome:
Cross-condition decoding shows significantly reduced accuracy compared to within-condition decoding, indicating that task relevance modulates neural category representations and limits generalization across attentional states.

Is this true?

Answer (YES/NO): NO